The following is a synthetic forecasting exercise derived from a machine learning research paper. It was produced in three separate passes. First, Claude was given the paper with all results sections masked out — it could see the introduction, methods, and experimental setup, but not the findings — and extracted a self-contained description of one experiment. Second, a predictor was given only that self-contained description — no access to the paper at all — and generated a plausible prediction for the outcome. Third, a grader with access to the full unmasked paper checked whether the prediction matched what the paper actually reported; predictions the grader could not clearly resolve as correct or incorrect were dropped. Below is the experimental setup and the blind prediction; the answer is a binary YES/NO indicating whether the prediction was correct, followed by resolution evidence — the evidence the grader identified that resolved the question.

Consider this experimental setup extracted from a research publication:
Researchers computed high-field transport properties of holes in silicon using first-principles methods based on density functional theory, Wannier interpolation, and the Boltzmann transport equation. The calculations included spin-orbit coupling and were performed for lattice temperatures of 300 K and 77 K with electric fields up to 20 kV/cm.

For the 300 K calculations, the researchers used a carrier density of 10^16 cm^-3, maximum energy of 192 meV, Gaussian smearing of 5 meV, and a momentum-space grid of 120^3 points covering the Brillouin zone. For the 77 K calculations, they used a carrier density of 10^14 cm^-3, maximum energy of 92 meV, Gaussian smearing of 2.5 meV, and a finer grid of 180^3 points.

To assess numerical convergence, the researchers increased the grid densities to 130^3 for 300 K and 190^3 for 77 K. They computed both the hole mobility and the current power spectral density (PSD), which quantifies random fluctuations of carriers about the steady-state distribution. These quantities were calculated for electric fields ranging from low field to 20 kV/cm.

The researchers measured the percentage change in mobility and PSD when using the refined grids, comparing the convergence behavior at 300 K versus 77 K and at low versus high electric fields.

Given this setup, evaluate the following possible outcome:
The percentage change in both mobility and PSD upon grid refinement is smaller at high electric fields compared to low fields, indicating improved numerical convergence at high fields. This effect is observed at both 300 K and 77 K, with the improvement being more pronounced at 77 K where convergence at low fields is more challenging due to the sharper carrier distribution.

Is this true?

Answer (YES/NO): NO